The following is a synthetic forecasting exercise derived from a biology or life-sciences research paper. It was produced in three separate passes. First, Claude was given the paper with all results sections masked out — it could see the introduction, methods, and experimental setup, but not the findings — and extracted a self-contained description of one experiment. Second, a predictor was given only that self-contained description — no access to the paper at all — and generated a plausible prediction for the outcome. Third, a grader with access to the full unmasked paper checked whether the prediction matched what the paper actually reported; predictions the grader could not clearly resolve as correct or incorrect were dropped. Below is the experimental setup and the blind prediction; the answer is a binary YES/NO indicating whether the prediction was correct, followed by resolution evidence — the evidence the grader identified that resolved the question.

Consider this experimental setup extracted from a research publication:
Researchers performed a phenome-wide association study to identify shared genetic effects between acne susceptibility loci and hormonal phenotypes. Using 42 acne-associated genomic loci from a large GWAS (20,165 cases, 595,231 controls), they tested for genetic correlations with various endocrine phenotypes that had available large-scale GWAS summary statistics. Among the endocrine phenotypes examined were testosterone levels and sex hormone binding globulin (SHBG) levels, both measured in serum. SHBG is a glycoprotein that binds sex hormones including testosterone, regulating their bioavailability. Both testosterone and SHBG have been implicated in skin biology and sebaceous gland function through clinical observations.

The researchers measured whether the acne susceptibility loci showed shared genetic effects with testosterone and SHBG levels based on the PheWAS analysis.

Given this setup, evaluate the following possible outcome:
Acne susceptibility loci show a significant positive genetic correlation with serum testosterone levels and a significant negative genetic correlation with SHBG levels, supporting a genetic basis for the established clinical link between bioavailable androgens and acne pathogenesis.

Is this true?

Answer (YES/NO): NO